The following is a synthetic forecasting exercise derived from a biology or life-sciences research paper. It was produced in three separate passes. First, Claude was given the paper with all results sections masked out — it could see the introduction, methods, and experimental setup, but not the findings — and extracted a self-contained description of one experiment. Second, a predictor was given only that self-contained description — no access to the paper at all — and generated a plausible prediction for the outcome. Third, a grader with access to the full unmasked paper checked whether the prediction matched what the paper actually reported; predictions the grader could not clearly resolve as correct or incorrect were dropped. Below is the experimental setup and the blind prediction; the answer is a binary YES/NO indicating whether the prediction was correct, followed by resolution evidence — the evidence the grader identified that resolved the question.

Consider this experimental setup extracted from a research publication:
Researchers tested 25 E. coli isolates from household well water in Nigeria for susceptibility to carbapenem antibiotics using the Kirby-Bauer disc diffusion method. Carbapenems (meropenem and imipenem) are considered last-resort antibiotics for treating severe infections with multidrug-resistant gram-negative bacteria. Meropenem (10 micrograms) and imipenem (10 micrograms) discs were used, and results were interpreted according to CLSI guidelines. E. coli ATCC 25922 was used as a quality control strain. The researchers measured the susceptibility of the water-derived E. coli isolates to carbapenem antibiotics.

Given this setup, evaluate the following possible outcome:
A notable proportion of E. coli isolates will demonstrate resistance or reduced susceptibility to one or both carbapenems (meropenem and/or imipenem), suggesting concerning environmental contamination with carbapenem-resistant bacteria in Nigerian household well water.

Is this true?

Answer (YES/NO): NO